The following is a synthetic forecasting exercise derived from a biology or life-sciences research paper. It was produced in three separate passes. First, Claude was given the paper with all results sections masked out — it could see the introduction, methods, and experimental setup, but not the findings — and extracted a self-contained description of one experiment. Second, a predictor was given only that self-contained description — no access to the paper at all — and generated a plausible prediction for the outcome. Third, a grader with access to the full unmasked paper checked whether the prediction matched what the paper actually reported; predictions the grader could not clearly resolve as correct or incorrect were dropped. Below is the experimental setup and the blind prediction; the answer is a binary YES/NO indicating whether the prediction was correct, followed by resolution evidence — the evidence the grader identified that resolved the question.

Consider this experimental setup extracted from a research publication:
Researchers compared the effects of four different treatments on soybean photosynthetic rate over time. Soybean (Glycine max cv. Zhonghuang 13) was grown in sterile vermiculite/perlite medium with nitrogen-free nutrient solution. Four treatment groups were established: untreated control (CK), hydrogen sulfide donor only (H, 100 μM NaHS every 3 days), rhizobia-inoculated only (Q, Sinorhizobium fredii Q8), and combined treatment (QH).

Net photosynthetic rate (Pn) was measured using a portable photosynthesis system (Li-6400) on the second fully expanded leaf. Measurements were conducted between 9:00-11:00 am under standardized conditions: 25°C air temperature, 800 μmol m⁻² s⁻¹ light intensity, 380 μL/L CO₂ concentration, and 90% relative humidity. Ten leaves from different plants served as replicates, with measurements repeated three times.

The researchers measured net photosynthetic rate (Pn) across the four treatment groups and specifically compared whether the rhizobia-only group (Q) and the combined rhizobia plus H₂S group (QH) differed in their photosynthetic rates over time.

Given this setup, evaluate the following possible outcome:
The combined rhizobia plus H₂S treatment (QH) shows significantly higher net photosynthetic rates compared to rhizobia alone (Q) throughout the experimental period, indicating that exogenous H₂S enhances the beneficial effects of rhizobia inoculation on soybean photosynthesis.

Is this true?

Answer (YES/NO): YES